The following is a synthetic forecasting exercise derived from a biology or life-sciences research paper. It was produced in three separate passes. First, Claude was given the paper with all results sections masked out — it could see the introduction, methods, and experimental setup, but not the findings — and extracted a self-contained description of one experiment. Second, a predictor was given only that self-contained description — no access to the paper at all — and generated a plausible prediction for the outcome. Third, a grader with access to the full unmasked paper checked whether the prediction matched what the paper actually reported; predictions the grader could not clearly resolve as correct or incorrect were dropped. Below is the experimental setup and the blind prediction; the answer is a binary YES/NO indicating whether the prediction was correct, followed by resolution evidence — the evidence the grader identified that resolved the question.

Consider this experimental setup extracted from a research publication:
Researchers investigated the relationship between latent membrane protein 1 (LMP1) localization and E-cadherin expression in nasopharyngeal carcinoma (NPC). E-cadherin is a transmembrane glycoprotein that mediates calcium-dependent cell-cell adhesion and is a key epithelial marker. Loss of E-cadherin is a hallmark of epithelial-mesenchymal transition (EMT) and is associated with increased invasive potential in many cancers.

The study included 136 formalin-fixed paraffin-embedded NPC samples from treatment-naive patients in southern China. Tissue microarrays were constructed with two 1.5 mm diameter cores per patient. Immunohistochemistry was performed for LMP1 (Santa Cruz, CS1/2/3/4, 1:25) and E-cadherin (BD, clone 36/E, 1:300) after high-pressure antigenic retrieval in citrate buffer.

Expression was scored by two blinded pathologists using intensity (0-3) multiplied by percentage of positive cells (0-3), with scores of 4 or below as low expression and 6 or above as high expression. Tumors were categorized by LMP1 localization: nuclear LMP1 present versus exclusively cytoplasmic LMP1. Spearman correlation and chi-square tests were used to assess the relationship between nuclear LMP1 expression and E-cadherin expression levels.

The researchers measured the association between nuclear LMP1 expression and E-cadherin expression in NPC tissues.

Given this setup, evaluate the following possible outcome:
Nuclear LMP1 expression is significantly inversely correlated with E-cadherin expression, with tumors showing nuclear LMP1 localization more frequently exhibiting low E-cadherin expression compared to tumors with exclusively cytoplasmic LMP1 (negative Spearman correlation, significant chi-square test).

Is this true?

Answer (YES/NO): YES